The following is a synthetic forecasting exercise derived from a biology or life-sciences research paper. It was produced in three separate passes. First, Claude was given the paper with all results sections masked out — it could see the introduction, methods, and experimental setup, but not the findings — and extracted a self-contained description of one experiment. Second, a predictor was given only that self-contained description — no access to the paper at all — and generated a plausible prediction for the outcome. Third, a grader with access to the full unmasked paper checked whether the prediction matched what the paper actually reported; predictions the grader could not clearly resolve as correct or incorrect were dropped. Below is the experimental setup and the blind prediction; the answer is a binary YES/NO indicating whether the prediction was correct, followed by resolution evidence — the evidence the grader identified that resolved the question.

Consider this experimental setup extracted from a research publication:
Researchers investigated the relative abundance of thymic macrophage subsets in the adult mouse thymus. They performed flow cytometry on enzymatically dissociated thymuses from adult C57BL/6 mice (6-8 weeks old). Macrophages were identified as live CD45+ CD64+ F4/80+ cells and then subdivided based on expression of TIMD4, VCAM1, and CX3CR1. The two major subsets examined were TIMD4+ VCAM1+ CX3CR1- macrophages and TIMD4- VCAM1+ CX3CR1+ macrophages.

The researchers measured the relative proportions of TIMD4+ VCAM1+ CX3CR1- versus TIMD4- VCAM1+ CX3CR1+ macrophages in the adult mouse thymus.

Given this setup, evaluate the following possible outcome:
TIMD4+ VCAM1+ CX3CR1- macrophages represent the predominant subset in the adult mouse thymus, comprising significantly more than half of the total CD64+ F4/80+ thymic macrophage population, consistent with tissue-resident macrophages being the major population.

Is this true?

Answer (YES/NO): YES